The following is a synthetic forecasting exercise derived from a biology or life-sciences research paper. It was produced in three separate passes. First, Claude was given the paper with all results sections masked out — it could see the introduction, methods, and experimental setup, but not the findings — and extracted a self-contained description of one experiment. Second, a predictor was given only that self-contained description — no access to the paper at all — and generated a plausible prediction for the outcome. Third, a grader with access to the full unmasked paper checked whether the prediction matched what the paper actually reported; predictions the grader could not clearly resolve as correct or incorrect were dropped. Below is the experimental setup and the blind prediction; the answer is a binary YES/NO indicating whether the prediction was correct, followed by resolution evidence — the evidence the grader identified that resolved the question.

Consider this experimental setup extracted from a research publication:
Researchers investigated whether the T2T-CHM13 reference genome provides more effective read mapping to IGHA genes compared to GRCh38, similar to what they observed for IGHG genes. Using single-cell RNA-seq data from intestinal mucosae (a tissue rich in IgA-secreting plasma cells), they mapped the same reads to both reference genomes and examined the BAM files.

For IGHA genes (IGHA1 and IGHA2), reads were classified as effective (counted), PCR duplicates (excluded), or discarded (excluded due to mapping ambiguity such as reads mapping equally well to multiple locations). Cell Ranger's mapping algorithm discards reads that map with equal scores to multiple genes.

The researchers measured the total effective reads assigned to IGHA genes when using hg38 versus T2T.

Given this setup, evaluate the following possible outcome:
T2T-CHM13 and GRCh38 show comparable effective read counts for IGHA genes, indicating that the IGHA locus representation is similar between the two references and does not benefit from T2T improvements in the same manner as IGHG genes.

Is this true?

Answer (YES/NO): NO